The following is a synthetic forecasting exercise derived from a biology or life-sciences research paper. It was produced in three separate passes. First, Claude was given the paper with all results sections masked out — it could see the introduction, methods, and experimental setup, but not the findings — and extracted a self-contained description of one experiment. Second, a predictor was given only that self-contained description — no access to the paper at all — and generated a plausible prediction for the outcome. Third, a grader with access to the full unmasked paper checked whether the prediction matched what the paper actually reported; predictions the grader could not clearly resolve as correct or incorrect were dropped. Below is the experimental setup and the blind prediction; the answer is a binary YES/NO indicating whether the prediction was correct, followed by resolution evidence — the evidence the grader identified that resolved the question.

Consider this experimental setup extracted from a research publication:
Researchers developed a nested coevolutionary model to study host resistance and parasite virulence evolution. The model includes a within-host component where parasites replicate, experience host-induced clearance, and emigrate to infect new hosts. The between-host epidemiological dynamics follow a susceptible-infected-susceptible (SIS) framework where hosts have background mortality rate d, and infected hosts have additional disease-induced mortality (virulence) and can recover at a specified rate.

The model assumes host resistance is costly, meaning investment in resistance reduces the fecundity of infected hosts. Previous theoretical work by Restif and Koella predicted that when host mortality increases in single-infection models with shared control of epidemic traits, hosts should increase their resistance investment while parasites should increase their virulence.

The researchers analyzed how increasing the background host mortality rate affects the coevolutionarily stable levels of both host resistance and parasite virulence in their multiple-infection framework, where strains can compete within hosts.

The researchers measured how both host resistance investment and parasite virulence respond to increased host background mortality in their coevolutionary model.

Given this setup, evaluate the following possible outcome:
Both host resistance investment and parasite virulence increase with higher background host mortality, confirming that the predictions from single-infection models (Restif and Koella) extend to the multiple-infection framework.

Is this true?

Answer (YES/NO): NO